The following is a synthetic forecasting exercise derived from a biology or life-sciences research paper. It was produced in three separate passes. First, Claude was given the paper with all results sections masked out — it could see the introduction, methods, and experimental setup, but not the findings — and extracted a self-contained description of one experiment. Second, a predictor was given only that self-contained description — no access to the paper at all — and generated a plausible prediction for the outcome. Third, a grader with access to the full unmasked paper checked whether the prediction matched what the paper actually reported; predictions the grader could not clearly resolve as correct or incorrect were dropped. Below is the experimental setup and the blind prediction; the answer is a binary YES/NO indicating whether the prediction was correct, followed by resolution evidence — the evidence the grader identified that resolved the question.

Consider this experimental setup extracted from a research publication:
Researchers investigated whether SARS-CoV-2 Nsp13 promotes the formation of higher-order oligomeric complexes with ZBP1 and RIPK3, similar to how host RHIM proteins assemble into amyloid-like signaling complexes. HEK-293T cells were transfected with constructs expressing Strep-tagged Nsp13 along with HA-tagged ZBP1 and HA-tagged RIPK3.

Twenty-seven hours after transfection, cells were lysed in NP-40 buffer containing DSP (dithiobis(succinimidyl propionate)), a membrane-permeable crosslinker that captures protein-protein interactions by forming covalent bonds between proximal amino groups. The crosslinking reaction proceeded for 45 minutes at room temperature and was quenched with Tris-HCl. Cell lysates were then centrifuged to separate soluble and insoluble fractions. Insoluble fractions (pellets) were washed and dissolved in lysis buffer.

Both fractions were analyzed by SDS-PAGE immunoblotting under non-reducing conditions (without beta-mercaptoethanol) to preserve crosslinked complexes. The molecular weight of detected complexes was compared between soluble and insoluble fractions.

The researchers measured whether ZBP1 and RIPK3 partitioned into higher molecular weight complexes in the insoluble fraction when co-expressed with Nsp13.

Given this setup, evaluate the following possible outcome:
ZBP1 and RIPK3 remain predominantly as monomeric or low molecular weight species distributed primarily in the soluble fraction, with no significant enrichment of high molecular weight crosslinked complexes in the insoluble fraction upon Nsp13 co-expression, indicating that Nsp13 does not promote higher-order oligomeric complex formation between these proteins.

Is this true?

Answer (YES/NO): NO